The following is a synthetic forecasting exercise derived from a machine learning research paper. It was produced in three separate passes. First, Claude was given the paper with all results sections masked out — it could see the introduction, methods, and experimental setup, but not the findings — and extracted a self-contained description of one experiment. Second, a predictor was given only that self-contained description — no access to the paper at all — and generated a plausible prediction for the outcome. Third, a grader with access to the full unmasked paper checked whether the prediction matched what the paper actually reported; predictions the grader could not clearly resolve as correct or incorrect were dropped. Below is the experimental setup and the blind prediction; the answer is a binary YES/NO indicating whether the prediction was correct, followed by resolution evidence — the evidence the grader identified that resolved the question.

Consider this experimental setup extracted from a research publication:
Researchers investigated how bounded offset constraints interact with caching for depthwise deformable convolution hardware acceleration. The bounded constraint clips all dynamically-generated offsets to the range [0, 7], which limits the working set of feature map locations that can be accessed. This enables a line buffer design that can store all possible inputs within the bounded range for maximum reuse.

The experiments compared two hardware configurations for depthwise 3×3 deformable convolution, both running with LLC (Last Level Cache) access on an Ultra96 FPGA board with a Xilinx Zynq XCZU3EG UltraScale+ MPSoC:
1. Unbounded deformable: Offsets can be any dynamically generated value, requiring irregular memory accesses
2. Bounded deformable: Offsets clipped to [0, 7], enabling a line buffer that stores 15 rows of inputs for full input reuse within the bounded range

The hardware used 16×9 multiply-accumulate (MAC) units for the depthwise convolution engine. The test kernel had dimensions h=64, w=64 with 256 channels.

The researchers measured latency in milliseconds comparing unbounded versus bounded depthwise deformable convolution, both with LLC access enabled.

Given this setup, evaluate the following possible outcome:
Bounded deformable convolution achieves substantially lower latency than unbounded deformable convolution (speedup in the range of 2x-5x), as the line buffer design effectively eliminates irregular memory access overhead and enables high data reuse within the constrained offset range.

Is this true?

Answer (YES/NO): NO